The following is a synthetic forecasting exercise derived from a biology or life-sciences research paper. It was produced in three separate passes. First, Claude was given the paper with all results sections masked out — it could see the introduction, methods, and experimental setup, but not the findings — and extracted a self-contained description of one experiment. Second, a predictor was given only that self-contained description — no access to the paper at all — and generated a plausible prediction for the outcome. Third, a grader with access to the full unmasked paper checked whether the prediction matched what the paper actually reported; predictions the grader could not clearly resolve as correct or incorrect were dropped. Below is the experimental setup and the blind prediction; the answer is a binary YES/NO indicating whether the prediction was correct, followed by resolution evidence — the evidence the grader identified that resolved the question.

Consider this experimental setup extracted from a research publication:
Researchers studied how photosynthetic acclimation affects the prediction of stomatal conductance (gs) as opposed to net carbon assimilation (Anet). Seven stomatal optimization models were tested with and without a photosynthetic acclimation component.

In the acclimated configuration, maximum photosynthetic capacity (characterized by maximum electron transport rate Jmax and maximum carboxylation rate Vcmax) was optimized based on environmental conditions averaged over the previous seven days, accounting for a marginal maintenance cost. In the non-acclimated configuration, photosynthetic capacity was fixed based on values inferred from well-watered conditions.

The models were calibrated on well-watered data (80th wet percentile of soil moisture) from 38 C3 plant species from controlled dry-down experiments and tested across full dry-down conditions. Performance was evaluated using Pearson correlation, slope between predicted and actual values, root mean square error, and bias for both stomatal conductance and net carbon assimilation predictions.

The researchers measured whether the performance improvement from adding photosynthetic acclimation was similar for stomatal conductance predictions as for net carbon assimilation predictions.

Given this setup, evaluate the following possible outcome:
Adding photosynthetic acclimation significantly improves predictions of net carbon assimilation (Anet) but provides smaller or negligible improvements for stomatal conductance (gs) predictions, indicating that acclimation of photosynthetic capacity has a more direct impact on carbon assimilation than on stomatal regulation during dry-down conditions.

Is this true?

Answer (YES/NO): YES